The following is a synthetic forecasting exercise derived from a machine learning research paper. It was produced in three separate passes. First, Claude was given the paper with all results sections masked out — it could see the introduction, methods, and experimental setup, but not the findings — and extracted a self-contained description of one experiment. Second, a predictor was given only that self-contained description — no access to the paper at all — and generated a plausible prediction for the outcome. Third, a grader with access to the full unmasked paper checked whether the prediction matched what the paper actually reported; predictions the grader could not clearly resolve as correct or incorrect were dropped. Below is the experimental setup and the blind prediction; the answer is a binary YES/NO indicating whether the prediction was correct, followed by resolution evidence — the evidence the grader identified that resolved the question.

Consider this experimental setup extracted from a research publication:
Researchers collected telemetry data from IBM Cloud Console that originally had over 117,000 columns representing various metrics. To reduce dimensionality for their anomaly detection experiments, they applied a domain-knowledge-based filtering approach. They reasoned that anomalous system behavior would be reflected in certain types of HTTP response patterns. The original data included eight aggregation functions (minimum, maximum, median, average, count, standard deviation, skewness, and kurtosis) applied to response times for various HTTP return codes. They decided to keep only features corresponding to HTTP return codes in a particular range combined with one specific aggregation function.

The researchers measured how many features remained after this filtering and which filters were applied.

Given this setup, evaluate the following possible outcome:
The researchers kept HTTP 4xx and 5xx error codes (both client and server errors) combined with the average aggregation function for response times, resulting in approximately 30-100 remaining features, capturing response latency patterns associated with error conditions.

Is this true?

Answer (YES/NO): NO